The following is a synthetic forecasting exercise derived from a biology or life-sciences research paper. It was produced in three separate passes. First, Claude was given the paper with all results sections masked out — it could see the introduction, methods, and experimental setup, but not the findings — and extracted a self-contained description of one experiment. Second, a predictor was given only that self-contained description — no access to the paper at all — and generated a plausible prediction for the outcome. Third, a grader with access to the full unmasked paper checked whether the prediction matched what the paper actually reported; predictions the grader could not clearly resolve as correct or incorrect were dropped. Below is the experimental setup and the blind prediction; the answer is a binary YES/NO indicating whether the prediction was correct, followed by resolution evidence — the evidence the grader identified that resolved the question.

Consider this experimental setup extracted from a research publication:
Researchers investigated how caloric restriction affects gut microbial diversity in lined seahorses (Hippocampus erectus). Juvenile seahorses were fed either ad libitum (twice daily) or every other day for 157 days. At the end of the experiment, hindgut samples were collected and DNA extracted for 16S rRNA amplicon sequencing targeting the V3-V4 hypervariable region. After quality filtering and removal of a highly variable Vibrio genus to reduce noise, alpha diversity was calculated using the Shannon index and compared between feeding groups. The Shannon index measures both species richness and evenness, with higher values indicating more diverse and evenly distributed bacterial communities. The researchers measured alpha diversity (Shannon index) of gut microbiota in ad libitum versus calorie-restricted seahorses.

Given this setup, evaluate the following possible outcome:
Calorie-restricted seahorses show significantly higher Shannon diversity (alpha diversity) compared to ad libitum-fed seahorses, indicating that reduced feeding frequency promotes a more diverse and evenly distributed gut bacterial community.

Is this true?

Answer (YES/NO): YES